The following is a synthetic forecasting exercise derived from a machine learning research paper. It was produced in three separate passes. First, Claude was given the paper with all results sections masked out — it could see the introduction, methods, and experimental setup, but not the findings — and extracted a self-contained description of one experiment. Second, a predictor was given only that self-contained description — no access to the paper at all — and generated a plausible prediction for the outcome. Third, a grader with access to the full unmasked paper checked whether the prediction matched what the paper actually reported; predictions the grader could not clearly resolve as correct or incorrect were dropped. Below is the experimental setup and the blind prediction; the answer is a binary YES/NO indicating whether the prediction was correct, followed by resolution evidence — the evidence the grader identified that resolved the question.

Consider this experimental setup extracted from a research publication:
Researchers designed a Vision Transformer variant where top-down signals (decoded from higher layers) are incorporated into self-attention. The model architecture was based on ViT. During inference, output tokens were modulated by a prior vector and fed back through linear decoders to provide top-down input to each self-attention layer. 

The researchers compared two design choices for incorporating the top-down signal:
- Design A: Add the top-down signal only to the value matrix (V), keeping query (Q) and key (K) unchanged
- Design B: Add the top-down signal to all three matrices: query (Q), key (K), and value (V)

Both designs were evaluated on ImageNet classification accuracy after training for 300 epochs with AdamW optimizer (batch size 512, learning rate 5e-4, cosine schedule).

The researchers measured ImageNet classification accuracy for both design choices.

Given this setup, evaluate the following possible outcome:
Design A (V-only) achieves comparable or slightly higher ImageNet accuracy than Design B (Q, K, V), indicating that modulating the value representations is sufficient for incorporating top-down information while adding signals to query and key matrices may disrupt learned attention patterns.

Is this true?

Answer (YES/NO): YES